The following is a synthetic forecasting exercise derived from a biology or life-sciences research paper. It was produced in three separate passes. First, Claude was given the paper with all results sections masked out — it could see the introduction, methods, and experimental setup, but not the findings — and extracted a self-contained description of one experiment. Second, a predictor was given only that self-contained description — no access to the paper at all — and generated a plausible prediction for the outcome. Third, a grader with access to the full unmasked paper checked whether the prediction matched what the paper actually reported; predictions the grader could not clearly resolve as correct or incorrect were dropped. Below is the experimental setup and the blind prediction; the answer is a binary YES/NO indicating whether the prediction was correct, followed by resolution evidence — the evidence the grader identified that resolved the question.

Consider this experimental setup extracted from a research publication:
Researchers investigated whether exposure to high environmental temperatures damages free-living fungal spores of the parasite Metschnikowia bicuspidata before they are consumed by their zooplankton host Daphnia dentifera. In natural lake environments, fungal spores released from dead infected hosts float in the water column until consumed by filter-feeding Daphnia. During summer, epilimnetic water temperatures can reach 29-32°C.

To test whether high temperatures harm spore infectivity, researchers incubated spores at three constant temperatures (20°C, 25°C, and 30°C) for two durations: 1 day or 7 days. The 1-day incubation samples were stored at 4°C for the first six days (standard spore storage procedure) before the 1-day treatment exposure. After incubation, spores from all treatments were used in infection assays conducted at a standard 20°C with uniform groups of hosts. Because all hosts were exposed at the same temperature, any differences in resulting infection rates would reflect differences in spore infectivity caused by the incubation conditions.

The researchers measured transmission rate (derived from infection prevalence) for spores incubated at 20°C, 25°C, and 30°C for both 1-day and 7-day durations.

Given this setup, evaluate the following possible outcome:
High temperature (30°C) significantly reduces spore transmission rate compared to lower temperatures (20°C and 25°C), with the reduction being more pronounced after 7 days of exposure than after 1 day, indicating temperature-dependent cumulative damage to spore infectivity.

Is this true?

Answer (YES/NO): YES